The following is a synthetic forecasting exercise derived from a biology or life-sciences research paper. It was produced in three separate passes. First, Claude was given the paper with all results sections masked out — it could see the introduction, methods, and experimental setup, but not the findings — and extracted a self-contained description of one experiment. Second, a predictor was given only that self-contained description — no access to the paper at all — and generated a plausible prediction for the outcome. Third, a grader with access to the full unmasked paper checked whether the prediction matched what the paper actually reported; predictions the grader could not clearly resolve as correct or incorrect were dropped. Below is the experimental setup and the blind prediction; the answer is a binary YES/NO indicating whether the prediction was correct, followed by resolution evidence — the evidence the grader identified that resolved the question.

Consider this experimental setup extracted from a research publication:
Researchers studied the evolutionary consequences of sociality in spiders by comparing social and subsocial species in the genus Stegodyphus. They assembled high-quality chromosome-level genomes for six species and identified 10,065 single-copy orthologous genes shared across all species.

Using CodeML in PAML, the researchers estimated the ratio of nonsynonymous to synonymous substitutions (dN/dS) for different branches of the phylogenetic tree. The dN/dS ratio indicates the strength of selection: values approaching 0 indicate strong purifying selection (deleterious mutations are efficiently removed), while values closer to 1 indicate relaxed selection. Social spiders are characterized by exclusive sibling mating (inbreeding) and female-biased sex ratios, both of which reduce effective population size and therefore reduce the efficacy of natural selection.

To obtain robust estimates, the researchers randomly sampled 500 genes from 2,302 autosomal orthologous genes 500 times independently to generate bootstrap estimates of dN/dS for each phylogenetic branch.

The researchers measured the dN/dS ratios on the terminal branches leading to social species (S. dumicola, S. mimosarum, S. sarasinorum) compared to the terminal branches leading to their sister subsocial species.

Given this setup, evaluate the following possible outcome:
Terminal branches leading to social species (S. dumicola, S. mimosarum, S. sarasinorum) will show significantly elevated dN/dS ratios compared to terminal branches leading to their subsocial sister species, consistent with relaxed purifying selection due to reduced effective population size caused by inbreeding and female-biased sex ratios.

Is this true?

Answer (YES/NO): YES